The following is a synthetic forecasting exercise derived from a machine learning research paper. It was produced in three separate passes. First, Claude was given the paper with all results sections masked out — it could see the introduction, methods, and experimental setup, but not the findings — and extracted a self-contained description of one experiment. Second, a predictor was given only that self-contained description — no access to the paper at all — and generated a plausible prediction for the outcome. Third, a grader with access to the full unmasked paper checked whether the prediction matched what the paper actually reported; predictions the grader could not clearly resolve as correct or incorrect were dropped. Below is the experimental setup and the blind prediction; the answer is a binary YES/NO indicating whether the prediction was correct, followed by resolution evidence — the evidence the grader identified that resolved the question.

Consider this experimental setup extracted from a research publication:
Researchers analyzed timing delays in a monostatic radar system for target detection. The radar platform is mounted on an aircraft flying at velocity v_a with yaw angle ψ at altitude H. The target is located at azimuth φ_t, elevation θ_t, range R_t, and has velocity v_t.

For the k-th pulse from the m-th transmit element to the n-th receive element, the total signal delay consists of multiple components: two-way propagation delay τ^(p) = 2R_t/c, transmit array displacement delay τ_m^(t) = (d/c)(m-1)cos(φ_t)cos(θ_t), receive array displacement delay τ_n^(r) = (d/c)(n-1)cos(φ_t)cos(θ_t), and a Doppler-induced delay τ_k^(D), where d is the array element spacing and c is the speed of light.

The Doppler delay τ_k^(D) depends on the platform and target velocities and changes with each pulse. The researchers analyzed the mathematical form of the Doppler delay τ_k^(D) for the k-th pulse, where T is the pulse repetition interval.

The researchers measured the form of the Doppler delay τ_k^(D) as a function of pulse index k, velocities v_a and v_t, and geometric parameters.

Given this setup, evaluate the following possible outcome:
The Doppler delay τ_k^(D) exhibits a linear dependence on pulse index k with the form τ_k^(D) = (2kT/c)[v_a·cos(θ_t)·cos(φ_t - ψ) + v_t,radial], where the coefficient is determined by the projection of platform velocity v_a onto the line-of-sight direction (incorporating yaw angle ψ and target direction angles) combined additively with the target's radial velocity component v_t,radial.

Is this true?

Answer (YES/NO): NO